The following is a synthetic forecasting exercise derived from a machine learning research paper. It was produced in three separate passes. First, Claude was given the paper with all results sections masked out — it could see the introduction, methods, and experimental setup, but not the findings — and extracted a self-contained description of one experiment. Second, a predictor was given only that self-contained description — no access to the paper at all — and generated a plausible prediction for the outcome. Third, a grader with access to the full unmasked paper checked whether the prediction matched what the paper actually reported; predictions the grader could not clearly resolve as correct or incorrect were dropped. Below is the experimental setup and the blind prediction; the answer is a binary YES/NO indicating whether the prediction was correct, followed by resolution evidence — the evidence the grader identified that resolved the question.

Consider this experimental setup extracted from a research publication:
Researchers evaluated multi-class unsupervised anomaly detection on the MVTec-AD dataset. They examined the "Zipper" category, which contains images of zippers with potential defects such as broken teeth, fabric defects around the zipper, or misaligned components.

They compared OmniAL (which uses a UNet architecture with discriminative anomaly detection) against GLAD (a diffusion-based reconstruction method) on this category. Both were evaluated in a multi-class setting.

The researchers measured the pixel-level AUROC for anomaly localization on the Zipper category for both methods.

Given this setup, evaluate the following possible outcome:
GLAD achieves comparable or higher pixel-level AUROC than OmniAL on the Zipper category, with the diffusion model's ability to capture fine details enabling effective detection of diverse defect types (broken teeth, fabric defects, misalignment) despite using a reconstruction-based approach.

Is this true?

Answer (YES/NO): NO